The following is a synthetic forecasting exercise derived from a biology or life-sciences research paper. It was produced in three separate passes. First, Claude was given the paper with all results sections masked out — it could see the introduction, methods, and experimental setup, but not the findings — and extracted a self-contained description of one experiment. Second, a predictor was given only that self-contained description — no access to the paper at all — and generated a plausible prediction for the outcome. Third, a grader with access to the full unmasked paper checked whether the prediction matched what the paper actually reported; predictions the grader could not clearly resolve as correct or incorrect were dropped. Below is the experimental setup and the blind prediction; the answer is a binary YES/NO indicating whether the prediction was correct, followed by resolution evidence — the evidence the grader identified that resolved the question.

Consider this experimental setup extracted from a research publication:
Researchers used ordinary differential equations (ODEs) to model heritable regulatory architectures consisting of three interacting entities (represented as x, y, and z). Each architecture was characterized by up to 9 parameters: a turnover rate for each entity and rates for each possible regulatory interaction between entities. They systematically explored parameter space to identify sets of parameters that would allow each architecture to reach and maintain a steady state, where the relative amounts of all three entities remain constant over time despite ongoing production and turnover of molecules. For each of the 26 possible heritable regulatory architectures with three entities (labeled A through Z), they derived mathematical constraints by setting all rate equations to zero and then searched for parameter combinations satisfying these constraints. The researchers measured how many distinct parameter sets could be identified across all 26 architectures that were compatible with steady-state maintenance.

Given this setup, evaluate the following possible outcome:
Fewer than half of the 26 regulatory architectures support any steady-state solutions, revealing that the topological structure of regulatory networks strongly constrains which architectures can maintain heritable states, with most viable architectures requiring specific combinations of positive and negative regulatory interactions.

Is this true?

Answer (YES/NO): NO